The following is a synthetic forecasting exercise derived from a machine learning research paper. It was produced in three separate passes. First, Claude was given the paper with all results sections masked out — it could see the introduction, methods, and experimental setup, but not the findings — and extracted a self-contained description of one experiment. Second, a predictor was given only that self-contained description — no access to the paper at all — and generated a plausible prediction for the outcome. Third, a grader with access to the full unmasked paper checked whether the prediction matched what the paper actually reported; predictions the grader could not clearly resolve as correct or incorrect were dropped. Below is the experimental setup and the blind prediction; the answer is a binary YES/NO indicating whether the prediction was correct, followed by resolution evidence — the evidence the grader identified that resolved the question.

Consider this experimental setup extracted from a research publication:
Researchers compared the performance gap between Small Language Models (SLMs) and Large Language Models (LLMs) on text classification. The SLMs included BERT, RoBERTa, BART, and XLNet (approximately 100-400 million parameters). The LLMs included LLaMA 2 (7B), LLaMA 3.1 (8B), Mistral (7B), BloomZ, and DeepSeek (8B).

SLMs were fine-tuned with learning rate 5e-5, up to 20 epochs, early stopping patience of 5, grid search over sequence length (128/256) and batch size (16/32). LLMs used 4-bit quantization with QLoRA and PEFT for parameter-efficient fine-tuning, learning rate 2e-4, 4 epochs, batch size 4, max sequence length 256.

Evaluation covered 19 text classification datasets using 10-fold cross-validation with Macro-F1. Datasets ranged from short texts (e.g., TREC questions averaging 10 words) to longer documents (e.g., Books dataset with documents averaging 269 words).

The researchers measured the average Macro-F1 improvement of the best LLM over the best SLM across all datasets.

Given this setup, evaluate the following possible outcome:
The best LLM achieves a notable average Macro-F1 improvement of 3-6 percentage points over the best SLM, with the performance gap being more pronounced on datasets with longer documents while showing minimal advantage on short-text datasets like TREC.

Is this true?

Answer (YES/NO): NO